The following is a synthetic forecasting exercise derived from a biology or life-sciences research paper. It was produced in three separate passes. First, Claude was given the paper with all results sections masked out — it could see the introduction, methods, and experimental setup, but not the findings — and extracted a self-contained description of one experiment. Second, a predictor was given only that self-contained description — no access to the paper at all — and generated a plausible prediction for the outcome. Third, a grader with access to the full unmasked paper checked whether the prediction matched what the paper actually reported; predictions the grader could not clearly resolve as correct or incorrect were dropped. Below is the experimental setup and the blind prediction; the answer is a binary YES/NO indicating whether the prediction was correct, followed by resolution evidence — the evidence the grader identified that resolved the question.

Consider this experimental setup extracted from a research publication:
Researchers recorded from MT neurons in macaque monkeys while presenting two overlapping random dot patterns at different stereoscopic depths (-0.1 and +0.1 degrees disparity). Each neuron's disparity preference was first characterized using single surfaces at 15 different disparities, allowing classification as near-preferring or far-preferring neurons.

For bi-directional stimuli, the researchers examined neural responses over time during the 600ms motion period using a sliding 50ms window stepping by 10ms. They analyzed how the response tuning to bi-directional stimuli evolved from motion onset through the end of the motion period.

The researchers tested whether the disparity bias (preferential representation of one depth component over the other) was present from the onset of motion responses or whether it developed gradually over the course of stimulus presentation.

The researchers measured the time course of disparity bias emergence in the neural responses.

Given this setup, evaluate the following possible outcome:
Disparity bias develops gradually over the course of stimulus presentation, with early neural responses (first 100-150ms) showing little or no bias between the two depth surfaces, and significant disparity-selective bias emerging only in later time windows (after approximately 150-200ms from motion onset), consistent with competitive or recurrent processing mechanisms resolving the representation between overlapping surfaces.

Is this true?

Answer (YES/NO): NO